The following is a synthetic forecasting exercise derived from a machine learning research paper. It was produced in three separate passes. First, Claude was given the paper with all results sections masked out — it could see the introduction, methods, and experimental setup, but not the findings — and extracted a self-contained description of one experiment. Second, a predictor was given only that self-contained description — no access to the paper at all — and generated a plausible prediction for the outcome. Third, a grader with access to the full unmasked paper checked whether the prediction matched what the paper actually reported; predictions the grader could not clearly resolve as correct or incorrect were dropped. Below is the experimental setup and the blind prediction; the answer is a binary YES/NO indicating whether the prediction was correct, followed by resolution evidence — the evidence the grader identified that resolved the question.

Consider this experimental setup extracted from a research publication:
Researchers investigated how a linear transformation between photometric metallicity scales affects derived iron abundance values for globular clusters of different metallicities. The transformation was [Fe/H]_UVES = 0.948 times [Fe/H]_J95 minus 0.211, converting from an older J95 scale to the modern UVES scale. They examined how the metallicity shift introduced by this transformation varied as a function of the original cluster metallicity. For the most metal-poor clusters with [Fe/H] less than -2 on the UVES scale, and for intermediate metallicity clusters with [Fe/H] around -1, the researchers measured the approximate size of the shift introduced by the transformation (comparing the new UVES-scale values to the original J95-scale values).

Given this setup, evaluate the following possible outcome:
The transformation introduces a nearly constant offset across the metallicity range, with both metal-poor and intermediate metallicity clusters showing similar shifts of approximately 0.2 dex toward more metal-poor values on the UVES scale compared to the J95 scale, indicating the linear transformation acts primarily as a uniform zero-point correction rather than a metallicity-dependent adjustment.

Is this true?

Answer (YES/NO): NO